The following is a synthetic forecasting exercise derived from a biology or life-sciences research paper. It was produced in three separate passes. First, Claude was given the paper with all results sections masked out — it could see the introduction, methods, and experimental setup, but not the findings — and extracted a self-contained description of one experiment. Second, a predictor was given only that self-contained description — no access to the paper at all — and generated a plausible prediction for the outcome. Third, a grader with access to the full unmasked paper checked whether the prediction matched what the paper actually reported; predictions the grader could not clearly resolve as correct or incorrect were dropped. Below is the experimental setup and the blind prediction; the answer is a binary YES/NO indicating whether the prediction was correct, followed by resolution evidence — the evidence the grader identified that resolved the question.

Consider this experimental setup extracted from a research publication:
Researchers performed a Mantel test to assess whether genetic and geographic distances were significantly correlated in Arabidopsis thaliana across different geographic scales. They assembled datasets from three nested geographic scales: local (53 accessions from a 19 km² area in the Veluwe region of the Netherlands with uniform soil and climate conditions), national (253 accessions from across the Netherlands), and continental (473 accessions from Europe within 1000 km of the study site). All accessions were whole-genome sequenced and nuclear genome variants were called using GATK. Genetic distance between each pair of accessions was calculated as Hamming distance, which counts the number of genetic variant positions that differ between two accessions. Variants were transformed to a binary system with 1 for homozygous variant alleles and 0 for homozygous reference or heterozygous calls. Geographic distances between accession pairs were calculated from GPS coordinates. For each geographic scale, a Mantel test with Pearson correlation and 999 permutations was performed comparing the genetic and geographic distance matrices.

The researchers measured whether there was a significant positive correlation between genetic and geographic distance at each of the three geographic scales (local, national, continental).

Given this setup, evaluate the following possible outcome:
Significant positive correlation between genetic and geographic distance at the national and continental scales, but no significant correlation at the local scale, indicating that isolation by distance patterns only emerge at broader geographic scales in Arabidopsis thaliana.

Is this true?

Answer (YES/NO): NO